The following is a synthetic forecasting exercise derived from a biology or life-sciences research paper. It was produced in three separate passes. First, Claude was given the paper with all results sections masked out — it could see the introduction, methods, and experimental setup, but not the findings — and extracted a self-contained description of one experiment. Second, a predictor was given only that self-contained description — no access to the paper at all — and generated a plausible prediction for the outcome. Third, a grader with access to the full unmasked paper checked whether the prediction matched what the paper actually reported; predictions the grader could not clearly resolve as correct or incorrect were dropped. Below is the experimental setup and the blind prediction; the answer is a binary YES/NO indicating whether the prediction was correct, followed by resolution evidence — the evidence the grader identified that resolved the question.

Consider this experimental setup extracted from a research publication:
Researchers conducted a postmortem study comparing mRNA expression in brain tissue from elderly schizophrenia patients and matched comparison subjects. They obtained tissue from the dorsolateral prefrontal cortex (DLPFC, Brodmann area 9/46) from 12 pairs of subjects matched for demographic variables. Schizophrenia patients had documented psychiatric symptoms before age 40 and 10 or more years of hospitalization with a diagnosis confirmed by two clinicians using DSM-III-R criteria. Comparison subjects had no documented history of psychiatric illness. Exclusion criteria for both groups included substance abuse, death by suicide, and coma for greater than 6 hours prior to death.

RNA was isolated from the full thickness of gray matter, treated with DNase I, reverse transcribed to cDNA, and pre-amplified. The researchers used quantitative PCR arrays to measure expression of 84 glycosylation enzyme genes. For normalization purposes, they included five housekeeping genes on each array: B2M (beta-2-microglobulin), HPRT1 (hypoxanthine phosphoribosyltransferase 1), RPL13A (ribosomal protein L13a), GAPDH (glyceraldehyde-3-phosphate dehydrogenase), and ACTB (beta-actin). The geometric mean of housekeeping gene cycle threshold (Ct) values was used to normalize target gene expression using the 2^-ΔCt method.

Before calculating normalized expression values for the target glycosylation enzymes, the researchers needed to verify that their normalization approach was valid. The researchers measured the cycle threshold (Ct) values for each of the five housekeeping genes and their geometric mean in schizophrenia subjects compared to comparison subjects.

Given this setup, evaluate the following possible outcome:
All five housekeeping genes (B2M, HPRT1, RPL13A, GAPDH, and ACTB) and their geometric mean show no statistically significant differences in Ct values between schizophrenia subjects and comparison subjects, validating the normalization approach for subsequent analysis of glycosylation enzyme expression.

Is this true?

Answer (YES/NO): YES